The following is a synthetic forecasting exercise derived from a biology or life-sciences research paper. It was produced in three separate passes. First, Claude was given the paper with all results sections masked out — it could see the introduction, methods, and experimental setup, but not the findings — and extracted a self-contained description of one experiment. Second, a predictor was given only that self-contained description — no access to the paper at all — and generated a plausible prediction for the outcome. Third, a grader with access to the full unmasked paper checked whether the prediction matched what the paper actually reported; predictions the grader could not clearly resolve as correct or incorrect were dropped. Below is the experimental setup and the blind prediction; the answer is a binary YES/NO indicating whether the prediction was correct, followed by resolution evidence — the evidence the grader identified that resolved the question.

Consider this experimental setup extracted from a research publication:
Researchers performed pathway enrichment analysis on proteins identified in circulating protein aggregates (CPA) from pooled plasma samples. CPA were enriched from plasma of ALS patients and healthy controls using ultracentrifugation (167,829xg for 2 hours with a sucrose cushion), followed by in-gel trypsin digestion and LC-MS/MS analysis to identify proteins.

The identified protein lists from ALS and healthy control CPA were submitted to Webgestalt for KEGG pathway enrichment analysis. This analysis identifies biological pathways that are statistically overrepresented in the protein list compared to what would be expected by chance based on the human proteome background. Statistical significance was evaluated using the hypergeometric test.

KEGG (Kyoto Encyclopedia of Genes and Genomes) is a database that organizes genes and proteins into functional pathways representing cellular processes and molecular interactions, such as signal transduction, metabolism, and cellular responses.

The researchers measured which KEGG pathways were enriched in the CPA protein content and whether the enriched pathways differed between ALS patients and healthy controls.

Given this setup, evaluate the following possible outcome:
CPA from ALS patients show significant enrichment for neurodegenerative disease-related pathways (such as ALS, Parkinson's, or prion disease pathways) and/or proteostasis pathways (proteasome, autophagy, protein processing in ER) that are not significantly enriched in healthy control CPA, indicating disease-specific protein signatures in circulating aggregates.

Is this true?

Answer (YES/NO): YES